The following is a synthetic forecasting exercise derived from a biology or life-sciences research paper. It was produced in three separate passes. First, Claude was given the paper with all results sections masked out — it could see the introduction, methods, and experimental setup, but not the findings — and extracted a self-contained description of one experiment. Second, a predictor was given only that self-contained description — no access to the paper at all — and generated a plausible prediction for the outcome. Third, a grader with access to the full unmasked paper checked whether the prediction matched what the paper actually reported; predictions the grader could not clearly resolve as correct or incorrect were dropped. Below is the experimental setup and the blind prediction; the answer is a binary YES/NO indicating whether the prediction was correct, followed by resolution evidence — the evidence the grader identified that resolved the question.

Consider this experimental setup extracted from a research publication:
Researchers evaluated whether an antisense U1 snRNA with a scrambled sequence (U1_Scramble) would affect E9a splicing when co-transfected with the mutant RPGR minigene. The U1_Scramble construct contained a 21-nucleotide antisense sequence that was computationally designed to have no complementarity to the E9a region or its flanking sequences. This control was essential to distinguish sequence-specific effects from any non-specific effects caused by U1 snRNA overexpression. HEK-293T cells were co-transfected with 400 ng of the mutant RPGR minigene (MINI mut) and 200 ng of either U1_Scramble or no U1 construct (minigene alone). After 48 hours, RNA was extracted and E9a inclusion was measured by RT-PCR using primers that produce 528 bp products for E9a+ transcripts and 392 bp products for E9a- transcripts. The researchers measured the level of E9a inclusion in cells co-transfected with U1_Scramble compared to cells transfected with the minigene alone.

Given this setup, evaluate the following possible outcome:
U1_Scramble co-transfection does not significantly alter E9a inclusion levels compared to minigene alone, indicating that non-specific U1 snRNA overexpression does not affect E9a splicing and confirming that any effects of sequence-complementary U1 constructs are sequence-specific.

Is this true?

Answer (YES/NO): YES